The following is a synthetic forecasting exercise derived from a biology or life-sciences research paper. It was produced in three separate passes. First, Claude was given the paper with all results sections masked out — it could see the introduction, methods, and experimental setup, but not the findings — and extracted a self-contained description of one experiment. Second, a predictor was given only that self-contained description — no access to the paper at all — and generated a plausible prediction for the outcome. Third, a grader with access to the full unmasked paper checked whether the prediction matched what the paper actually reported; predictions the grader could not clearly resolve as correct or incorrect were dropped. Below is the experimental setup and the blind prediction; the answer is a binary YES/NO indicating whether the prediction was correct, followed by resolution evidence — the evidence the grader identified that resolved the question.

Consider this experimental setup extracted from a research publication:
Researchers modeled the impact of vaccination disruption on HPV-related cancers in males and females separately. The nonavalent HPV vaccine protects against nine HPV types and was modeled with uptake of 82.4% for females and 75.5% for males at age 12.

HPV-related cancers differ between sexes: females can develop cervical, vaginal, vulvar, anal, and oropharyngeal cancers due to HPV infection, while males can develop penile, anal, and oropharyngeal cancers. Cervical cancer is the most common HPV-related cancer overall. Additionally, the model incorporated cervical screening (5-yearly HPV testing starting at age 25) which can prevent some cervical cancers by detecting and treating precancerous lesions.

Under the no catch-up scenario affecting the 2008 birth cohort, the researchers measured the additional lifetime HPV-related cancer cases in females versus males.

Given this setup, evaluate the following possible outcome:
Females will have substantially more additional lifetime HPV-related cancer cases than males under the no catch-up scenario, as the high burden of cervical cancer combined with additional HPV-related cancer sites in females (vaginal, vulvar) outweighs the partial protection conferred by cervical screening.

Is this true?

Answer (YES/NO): YES